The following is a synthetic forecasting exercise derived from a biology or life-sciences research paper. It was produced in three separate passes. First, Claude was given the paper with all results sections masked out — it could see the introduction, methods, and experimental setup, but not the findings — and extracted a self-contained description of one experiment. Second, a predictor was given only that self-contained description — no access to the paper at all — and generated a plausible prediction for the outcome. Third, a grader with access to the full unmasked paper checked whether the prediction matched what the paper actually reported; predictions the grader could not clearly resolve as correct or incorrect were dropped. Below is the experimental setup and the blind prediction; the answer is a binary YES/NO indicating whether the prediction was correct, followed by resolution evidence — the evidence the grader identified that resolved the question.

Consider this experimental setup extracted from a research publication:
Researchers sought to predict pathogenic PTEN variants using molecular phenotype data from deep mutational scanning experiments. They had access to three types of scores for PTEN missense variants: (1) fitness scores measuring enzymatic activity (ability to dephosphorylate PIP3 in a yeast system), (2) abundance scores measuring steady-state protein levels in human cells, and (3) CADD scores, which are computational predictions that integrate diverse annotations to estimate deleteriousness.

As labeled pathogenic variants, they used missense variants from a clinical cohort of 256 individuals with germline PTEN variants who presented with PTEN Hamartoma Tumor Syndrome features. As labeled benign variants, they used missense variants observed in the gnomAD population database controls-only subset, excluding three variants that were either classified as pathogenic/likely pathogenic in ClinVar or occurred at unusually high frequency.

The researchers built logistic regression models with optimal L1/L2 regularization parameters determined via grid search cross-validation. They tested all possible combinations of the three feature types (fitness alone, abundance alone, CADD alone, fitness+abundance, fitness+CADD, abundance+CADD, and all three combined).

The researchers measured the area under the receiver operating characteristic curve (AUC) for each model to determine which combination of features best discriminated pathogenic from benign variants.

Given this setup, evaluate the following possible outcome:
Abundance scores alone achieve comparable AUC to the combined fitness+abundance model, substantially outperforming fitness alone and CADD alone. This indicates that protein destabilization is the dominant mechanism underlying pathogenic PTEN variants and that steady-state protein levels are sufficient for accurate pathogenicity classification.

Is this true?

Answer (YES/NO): NO